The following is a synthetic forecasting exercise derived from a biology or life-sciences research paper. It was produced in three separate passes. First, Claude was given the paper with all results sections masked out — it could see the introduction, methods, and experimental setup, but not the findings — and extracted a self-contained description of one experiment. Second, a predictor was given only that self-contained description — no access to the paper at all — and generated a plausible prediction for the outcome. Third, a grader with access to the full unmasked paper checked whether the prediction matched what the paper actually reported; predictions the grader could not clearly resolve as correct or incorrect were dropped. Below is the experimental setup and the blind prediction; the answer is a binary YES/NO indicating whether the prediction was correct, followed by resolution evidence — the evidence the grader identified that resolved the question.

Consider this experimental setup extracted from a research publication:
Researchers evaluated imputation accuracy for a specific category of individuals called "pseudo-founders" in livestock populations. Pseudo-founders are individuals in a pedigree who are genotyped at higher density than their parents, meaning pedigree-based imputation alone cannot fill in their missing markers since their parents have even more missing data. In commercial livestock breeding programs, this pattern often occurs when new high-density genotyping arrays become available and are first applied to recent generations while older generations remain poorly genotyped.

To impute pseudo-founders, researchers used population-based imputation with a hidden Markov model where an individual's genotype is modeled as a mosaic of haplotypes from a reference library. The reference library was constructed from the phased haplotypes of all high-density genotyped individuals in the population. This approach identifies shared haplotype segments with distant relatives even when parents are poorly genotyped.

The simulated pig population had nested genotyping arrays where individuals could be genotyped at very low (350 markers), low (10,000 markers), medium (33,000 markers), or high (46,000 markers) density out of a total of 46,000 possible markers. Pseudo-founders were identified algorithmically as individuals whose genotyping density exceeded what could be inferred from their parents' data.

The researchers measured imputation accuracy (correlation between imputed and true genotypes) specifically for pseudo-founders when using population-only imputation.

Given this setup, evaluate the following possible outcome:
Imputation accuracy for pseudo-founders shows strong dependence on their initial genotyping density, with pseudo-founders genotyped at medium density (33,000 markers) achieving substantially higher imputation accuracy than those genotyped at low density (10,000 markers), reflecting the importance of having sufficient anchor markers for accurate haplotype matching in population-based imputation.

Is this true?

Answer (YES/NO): NO